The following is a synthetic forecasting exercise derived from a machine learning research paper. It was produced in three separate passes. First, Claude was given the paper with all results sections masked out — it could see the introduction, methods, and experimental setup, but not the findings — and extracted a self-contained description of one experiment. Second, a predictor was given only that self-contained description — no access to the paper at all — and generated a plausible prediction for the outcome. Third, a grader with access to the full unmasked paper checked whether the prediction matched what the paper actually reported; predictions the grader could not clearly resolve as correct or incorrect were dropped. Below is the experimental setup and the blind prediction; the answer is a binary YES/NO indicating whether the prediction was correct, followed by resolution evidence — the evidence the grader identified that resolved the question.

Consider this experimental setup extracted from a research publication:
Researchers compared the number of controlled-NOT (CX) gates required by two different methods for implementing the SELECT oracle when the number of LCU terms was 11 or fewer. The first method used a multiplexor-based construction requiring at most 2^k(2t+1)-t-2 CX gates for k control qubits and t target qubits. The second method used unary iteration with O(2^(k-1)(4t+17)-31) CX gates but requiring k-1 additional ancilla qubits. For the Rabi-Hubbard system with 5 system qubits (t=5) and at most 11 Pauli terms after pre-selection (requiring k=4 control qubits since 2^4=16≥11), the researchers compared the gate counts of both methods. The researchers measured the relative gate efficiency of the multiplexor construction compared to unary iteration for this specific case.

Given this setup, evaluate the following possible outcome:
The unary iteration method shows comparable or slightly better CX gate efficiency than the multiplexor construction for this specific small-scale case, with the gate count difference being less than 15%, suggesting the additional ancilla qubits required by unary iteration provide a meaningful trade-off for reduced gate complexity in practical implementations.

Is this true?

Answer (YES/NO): NO